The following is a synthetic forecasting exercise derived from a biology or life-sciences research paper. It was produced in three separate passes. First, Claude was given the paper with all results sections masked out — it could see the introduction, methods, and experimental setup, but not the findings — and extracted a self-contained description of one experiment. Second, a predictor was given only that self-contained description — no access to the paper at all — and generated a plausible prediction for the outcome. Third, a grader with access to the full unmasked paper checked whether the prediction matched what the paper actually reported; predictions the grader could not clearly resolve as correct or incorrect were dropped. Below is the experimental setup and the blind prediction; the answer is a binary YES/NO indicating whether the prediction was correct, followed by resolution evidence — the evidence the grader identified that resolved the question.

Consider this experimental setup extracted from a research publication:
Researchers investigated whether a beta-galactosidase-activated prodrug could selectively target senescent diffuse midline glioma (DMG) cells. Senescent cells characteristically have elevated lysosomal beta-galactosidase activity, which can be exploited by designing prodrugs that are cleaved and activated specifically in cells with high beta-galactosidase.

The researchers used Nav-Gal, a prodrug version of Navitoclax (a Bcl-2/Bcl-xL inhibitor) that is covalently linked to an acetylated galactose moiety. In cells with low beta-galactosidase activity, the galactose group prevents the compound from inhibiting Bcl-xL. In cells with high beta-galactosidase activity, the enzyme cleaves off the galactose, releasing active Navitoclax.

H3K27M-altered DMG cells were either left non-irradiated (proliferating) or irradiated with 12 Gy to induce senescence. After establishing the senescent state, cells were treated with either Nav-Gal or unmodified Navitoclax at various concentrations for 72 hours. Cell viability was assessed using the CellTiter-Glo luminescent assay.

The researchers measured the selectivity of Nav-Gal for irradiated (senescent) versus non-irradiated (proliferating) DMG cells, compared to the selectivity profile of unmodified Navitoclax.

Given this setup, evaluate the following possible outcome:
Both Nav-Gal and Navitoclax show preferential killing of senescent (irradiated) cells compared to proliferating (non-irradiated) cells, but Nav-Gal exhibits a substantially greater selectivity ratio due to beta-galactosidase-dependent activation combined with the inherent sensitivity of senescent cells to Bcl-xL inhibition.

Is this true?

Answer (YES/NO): YES